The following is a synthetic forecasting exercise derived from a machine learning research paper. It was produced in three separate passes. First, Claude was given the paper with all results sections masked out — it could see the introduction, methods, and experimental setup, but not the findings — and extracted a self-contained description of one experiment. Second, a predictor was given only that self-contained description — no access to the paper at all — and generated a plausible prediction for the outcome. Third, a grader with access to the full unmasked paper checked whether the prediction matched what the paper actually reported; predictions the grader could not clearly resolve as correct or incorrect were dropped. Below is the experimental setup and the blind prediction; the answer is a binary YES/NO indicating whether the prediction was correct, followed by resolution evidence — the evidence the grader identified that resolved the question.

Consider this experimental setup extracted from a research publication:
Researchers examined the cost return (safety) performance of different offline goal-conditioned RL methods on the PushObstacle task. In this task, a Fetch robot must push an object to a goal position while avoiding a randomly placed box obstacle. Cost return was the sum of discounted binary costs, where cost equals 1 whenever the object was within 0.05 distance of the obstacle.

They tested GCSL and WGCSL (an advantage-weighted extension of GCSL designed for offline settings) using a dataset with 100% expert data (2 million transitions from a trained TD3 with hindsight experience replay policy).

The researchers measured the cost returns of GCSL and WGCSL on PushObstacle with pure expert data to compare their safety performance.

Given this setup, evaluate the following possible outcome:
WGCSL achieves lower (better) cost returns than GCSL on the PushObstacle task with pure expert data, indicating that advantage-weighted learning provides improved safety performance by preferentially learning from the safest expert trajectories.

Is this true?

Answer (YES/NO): YES